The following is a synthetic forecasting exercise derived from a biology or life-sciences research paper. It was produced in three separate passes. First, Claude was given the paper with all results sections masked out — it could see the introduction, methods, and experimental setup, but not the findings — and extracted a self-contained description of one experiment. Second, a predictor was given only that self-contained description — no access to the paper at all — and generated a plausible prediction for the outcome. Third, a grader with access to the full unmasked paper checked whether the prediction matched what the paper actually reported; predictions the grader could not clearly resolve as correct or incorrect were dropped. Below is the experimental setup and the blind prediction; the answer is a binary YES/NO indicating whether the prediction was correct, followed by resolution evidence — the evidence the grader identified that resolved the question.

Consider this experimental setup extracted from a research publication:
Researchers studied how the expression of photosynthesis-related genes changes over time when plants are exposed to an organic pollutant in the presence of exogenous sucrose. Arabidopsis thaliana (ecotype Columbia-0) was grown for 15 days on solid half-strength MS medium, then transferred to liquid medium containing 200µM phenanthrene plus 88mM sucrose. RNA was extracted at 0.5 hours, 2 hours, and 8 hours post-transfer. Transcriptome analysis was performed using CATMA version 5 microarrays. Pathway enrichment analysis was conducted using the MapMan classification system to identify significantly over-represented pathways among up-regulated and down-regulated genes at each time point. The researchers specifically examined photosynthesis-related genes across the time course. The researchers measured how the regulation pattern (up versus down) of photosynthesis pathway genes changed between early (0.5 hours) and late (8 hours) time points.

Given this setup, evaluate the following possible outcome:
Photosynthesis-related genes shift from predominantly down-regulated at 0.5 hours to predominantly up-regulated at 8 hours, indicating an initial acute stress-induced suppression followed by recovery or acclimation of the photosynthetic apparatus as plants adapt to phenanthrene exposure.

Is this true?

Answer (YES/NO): NO